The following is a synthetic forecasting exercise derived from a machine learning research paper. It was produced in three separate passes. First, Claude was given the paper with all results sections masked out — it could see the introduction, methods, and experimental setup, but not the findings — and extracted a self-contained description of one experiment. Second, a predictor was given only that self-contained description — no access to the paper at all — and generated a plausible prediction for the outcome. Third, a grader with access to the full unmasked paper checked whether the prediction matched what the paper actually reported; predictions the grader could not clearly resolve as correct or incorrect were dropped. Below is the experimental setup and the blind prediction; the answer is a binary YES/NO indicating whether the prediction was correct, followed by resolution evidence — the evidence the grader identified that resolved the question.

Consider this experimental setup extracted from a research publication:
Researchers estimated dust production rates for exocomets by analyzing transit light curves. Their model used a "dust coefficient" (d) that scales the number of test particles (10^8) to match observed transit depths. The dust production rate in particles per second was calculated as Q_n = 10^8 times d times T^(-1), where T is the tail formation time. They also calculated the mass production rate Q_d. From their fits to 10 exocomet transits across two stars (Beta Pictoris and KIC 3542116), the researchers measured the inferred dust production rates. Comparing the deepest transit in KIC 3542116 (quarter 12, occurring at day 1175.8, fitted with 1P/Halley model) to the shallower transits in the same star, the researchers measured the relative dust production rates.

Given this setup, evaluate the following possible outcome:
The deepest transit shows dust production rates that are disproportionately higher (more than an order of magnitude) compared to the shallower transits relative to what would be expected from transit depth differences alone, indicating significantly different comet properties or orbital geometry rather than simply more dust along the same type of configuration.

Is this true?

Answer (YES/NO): YES